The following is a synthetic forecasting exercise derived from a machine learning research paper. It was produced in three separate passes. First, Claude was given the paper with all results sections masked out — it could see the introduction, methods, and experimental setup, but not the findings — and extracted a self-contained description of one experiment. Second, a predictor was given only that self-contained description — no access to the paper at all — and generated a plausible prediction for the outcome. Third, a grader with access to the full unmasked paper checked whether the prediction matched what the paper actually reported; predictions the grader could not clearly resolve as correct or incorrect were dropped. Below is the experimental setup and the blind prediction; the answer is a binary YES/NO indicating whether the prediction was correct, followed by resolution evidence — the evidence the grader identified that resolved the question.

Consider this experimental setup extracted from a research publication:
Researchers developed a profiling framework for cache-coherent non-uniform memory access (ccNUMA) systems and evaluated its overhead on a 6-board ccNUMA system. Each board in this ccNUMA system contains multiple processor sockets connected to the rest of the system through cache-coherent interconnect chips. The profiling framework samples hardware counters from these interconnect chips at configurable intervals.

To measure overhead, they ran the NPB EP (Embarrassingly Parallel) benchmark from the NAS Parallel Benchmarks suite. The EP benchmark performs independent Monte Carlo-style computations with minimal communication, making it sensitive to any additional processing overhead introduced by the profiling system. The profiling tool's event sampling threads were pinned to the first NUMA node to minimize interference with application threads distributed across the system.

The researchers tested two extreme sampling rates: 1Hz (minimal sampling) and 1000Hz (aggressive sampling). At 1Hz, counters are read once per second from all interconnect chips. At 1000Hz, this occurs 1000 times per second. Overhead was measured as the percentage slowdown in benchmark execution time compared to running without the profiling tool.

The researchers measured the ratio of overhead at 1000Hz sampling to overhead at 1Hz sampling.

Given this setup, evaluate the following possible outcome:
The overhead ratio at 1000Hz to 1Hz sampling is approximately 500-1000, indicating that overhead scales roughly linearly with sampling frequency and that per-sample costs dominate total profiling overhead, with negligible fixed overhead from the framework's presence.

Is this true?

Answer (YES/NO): NO